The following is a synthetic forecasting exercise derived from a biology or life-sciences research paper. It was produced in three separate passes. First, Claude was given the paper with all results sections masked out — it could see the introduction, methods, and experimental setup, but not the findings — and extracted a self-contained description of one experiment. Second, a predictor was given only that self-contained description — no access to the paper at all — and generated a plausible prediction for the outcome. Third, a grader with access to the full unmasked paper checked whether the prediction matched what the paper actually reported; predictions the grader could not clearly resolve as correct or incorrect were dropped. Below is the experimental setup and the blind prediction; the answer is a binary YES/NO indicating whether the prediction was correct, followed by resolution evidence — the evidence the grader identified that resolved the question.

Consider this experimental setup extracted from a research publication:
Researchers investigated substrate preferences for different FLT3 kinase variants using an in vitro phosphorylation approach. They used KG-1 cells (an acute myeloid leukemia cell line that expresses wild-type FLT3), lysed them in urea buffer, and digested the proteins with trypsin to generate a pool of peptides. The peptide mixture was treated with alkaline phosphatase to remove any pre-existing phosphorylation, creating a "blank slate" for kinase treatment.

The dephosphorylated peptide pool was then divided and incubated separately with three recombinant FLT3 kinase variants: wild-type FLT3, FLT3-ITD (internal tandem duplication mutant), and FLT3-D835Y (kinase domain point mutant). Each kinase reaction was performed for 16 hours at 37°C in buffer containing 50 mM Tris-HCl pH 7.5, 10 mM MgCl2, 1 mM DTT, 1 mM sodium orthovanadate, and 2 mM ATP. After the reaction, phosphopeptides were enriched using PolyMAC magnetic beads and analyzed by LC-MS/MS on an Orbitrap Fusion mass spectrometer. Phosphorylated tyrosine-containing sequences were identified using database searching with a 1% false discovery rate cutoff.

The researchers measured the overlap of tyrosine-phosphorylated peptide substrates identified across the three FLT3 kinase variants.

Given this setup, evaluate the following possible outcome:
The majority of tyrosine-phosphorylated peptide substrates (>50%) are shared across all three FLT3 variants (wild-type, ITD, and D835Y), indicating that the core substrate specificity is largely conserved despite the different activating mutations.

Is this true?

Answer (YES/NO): NO